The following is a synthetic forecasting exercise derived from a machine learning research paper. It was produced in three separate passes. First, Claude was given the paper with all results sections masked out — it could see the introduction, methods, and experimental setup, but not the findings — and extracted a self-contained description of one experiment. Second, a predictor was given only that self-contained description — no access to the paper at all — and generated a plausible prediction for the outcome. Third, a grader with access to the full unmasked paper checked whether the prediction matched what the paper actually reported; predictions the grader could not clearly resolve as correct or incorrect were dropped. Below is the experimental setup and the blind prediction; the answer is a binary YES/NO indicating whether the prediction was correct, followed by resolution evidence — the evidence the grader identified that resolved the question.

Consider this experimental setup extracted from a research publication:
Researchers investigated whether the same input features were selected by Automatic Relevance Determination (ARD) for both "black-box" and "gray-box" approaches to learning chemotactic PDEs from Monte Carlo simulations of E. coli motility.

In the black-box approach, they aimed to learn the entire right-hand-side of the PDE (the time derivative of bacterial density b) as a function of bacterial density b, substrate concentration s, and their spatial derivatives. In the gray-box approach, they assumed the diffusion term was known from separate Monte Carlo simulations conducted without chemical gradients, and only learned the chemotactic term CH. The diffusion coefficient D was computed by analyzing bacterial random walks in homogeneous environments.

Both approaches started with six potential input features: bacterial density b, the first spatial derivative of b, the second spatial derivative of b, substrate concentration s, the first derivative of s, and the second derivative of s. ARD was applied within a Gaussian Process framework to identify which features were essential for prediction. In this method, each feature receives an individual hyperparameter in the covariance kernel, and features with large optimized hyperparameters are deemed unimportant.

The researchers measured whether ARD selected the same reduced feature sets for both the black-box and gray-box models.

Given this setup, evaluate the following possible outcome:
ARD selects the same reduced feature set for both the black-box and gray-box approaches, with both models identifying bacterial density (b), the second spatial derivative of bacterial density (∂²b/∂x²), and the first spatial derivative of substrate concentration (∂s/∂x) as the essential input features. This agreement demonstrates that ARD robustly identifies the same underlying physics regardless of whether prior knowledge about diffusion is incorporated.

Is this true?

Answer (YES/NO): NO